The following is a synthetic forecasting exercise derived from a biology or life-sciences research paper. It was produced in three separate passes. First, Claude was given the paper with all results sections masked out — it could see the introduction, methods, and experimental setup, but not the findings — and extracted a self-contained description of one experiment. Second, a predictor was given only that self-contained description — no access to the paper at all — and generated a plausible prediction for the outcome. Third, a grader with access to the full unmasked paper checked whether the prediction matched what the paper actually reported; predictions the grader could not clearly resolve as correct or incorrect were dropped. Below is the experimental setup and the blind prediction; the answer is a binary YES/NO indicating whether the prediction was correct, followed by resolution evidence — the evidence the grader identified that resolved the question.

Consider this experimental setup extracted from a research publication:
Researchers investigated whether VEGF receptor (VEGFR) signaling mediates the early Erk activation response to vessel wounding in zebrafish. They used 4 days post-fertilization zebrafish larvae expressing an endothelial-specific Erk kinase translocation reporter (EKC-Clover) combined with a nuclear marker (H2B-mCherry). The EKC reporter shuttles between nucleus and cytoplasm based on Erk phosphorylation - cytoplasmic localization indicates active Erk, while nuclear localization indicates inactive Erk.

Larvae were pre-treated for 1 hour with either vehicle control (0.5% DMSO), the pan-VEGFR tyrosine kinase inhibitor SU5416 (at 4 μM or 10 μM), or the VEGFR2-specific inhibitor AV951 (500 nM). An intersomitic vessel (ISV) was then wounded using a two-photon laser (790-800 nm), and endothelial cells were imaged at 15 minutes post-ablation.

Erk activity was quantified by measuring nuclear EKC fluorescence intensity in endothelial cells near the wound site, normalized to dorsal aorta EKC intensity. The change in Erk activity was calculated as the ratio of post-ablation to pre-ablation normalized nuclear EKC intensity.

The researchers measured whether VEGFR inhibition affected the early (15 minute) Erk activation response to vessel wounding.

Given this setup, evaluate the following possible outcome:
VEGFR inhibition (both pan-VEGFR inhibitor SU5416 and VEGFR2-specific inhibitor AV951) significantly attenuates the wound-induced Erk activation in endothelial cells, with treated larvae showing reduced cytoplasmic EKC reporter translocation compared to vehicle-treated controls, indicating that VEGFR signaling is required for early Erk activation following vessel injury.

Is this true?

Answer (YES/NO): NO